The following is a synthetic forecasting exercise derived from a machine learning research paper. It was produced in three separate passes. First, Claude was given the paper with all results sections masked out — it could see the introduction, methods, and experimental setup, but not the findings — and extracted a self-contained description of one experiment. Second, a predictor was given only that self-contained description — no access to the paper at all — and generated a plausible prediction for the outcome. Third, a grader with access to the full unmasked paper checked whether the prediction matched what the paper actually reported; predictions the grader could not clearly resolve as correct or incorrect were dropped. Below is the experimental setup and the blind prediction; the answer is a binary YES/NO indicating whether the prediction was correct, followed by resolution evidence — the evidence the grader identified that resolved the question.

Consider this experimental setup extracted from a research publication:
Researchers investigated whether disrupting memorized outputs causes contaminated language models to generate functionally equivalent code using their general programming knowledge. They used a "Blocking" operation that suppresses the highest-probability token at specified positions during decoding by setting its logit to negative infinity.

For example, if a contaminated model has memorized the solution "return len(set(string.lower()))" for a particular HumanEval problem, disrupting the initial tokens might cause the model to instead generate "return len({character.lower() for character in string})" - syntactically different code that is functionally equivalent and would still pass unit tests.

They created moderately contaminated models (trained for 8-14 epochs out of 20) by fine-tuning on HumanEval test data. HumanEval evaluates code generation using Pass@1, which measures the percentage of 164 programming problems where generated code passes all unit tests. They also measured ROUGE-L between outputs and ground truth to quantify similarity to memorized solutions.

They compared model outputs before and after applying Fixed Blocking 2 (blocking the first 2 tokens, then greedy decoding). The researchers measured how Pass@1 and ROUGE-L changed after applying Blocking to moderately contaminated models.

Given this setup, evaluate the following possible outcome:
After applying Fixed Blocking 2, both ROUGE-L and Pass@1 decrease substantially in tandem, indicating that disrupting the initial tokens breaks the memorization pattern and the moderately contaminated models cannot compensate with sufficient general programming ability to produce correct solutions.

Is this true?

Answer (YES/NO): NO